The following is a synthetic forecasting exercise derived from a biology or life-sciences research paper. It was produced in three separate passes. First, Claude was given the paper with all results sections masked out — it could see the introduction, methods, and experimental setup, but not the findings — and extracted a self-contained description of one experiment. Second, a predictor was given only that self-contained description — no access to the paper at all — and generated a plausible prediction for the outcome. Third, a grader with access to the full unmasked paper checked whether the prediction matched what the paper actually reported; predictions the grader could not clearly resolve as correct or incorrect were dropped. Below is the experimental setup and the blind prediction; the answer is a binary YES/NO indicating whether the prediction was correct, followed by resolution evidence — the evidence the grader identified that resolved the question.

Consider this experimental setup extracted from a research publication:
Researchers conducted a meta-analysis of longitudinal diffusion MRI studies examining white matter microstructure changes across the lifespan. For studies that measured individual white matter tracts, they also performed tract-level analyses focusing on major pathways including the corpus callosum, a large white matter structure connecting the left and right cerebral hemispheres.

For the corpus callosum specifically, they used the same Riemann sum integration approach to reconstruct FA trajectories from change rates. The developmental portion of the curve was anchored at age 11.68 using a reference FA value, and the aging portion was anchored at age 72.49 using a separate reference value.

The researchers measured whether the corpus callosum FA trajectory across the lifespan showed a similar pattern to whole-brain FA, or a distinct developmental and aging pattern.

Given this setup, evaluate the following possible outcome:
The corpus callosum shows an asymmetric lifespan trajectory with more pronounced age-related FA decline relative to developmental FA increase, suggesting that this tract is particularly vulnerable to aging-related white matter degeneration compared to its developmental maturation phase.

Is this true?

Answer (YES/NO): NO